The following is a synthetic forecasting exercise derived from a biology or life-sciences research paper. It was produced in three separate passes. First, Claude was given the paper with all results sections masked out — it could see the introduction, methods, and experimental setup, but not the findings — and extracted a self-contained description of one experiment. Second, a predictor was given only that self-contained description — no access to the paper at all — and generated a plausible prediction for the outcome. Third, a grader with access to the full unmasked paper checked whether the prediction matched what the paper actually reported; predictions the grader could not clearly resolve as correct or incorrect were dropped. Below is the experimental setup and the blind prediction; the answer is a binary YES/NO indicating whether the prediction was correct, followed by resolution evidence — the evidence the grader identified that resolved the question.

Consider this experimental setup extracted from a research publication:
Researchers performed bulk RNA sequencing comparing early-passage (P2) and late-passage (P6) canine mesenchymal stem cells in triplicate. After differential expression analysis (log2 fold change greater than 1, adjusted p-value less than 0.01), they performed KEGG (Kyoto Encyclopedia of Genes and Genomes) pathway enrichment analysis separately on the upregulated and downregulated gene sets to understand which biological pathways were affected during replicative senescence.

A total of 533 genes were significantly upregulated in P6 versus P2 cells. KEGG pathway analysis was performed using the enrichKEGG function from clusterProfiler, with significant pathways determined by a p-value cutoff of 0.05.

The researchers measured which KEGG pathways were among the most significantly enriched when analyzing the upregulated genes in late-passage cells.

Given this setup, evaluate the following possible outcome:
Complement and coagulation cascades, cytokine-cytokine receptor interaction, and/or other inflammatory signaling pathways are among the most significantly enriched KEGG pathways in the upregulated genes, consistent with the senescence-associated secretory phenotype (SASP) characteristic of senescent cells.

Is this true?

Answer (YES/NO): NO